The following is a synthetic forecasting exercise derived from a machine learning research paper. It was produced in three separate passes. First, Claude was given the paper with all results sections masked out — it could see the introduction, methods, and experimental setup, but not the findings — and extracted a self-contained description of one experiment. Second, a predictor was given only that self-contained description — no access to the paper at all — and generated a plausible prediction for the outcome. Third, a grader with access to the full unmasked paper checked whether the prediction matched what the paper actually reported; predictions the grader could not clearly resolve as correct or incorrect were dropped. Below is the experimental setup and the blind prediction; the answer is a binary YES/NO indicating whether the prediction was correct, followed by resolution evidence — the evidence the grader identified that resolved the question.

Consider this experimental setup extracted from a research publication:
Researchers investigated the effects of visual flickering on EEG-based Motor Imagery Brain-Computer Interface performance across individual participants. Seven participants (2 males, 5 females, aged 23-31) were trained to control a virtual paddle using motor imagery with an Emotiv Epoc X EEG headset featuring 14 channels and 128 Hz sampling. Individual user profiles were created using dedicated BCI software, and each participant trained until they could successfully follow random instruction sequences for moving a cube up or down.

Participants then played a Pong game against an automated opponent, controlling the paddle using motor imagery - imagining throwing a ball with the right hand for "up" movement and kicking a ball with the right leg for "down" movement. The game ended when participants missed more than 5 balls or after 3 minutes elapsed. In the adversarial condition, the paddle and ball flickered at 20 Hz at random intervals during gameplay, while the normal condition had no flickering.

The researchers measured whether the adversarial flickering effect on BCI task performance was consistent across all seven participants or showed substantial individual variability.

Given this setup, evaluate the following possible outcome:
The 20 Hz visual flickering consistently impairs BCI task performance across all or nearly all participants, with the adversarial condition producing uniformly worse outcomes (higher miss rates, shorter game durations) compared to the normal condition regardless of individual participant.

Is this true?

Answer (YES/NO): YES